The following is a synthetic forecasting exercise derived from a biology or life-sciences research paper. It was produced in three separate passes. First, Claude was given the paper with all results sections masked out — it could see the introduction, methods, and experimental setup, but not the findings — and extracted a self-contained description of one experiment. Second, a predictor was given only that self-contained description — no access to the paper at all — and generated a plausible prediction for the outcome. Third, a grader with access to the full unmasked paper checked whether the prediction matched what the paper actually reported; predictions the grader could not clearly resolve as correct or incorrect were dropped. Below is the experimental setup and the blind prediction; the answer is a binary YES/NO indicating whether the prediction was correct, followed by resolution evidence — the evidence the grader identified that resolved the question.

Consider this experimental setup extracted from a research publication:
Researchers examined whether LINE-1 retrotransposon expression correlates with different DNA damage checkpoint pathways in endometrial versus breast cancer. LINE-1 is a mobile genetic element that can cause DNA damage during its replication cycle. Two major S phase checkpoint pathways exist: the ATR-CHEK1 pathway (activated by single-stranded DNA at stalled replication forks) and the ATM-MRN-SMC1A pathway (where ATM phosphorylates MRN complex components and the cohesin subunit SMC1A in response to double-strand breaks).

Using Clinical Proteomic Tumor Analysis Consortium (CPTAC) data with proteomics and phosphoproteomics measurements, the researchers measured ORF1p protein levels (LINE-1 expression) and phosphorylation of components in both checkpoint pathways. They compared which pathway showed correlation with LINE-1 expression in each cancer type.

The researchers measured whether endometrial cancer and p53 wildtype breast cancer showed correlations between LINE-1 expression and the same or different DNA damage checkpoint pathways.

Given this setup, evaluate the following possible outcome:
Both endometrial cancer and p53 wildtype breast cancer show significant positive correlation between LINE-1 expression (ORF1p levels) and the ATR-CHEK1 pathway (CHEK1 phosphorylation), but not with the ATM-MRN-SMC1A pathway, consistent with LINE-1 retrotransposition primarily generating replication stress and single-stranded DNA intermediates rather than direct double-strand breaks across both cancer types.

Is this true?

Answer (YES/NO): NO